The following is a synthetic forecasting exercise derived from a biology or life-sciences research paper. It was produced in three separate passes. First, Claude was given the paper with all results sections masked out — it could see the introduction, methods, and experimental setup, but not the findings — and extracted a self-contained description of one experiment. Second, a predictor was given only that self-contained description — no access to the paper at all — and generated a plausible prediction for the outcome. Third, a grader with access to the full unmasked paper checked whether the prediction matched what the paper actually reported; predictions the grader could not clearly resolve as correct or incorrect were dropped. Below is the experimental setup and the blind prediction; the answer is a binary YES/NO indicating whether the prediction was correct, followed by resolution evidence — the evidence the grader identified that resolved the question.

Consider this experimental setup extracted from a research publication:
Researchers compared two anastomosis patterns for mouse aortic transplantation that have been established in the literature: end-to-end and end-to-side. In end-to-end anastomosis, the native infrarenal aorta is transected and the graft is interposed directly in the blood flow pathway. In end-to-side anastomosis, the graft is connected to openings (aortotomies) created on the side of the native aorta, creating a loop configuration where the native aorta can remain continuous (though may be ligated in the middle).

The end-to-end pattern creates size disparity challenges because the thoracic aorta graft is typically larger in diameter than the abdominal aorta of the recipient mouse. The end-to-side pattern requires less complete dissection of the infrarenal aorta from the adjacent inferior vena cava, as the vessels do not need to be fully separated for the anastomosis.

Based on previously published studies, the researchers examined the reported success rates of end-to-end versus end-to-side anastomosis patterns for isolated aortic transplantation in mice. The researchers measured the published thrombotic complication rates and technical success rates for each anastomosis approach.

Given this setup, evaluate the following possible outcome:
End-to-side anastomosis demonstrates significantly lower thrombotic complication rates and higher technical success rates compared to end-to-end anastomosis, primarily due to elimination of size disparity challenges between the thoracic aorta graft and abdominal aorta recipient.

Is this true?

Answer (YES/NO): YES